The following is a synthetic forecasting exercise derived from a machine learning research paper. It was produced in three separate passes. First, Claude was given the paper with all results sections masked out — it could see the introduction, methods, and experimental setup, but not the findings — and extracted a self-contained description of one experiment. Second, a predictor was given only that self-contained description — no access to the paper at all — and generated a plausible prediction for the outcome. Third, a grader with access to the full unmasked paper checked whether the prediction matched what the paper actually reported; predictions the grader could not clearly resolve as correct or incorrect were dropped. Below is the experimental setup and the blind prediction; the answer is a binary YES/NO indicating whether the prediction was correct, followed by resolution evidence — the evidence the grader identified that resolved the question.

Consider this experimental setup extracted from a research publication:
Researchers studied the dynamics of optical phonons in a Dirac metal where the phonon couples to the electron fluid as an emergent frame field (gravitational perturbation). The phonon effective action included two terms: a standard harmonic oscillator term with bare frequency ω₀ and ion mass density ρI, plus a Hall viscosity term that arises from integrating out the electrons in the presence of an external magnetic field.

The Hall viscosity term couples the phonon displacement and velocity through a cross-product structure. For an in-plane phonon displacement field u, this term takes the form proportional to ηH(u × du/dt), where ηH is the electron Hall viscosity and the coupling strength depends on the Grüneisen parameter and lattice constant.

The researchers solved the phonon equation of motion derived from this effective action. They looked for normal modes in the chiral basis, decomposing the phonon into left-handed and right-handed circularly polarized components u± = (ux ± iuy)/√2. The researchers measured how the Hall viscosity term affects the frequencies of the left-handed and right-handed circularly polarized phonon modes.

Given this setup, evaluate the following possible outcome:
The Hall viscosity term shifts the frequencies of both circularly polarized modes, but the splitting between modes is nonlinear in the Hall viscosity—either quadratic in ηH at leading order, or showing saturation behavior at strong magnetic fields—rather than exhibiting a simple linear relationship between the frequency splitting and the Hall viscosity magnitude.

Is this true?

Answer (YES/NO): NO